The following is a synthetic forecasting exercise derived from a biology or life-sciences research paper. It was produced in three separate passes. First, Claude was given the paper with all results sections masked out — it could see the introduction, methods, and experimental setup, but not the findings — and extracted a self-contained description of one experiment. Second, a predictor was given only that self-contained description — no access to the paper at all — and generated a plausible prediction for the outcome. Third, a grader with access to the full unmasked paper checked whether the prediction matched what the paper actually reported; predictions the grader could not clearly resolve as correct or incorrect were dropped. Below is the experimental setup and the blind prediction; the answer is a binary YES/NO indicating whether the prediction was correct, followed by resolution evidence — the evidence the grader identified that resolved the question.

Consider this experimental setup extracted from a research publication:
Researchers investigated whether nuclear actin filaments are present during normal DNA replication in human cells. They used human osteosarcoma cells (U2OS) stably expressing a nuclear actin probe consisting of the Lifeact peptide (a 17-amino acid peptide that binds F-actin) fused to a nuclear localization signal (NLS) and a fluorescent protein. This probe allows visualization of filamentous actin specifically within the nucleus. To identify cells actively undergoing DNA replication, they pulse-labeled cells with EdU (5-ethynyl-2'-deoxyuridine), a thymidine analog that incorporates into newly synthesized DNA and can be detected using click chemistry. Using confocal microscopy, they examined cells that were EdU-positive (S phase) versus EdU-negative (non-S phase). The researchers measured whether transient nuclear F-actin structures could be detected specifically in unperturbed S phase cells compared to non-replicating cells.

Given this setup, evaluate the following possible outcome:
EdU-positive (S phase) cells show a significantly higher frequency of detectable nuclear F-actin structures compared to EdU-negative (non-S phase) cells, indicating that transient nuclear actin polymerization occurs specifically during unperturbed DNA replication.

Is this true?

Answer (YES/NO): YES